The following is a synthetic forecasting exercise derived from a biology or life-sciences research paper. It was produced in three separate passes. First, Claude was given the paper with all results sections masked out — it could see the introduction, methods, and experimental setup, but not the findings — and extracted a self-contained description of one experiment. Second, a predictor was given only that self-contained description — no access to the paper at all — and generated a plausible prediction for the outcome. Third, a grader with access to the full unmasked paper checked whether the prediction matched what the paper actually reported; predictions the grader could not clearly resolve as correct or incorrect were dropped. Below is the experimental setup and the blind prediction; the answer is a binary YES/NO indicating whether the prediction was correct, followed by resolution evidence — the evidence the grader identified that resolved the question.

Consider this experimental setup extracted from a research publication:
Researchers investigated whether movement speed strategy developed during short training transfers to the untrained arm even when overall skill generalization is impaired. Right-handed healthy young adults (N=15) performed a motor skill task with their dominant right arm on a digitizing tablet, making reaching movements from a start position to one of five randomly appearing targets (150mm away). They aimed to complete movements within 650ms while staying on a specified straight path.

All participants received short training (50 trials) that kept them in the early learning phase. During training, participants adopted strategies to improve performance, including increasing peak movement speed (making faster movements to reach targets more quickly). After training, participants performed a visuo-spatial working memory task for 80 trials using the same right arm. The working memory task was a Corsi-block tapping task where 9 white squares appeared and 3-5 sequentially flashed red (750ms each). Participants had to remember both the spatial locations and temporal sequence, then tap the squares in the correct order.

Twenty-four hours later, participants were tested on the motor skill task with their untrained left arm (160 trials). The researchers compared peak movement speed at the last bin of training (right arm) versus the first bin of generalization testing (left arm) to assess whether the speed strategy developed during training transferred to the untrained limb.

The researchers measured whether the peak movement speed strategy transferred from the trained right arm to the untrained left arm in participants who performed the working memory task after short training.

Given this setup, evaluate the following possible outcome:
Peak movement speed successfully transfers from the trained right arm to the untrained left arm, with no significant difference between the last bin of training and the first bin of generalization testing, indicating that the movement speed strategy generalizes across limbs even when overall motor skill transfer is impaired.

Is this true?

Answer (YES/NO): YES